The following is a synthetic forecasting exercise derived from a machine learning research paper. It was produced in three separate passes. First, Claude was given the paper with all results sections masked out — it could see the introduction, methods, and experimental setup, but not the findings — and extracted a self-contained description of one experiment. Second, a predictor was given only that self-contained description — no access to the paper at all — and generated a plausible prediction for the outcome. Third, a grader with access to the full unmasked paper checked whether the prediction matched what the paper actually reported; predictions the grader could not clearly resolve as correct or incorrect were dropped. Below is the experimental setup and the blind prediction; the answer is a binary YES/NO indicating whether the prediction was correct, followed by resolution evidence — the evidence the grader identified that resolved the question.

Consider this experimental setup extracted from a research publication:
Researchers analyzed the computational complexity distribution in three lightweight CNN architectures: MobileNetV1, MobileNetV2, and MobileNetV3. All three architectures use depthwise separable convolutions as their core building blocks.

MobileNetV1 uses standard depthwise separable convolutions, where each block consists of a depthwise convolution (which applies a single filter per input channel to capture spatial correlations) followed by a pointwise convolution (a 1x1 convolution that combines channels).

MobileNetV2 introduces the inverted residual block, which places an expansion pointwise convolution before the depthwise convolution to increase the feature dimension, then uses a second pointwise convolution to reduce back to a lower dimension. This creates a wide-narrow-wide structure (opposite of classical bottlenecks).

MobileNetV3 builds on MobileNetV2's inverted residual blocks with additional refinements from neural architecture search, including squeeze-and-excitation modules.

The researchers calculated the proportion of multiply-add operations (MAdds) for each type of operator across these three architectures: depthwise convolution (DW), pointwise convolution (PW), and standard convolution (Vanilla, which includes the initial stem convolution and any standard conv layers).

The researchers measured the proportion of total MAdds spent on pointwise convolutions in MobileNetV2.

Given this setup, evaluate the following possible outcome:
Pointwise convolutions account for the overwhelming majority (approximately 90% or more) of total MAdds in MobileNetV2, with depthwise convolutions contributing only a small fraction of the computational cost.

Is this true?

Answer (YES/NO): NO